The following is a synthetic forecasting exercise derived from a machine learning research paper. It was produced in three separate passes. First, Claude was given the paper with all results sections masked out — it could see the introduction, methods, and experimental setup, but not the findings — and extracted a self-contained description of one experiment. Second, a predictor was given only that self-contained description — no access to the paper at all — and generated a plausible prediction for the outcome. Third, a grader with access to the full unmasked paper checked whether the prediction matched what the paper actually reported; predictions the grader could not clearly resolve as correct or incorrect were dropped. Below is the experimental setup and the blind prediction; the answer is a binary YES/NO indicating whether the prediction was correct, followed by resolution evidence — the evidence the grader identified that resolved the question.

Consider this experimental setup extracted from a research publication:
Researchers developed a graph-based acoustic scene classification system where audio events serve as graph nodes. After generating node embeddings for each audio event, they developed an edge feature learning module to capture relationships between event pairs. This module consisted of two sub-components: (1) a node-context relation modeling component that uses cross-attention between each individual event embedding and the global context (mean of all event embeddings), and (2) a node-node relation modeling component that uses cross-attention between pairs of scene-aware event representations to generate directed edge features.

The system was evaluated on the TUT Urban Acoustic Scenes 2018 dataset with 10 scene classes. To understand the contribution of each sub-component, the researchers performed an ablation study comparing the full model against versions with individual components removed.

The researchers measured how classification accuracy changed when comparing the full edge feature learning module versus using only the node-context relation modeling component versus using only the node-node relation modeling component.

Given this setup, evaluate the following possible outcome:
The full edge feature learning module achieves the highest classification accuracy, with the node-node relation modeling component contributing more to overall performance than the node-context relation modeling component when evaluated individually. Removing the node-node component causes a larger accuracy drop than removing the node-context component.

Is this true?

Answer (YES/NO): YES